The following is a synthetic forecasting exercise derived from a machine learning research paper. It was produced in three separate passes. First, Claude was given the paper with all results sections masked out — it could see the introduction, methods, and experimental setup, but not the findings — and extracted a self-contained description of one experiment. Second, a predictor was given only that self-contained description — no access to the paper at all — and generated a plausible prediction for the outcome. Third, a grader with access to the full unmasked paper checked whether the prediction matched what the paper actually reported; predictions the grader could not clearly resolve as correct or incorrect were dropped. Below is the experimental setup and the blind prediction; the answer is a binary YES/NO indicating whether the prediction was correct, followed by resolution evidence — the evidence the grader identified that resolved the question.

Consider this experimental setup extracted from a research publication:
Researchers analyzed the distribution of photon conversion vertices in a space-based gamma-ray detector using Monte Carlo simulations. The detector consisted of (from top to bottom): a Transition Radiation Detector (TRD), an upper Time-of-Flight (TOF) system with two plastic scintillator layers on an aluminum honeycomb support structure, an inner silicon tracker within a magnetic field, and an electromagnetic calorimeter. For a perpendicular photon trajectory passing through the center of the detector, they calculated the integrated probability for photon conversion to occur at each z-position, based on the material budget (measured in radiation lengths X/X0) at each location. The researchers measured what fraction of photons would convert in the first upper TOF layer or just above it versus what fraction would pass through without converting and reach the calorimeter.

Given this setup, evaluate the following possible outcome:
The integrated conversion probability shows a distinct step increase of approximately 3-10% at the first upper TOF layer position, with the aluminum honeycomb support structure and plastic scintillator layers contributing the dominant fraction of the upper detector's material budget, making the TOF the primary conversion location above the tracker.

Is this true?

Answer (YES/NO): YES